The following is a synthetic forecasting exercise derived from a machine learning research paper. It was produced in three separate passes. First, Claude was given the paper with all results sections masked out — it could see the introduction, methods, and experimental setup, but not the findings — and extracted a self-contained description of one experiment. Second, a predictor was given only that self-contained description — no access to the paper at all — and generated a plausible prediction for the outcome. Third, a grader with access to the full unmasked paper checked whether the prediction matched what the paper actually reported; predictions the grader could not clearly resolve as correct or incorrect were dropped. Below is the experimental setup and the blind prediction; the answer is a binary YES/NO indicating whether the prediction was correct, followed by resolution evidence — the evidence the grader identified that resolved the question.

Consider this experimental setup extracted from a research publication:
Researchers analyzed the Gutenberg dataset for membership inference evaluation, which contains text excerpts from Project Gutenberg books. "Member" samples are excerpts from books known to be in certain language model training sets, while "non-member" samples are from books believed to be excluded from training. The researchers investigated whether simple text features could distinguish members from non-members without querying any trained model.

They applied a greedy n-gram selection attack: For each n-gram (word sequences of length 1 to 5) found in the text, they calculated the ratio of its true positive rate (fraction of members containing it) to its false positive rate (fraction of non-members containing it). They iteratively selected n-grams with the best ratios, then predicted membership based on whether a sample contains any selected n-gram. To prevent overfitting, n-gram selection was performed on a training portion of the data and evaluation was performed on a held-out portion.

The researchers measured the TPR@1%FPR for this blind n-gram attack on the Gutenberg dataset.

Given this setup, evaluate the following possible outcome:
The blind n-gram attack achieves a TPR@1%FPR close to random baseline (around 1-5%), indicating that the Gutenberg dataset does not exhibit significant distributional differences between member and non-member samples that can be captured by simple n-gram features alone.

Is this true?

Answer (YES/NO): NO